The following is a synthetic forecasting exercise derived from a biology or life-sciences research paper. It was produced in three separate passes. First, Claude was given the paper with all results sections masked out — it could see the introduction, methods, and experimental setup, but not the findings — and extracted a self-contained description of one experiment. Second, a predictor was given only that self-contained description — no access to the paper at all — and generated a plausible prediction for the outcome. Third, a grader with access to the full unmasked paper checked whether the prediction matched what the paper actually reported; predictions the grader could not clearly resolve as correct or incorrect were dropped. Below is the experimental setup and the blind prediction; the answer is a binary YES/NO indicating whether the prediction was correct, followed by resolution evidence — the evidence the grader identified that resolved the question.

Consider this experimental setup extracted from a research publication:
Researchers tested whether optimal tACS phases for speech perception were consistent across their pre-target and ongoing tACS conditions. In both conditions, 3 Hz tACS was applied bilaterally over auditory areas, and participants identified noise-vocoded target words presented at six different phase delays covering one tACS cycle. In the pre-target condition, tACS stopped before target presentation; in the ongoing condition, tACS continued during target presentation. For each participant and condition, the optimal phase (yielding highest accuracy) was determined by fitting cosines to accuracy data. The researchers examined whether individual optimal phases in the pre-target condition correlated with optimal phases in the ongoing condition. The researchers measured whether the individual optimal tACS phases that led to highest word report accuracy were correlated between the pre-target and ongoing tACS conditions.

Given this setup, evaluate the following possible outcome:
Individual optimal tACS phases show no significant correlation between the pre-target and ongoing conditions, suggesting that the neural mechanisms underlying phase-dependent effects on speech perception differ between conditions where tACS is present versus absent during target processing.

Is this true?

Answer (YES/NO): YES